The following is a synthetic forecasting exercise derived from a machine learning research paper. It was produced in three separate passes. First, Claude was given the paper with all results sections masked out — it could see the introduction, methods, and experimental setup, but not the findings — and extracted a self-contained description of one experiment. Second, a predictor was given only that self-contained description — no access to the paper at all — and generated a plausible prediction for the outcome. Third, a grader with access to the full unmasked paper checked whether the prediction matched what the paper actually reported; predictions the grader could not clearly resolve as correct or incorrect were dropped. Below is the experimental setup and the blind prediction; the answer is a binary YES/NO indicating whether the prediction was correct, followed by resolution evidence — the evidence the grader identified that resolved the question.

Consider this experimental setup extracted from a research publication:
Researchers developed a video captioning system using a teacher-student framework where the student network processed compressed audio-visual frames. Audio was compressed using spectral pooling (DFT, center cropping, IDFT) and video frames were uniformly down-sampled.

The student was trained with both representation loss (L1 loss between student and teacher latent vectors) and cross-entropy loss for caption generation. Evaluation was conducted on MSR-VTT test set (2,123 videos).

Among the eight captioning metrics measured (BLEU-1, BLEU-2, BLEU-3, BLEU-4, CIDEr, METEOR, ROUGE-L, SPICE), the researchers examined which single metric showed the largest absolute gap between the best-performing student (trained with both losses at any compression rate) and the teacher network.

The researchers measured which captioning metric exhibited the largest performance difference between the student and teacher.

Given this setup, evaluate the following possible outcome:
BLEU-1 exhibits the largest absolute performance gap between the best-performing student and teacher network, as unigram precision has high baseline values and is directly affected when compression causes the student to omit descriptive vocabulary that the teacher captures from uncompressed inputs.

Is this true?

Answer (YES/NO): NO